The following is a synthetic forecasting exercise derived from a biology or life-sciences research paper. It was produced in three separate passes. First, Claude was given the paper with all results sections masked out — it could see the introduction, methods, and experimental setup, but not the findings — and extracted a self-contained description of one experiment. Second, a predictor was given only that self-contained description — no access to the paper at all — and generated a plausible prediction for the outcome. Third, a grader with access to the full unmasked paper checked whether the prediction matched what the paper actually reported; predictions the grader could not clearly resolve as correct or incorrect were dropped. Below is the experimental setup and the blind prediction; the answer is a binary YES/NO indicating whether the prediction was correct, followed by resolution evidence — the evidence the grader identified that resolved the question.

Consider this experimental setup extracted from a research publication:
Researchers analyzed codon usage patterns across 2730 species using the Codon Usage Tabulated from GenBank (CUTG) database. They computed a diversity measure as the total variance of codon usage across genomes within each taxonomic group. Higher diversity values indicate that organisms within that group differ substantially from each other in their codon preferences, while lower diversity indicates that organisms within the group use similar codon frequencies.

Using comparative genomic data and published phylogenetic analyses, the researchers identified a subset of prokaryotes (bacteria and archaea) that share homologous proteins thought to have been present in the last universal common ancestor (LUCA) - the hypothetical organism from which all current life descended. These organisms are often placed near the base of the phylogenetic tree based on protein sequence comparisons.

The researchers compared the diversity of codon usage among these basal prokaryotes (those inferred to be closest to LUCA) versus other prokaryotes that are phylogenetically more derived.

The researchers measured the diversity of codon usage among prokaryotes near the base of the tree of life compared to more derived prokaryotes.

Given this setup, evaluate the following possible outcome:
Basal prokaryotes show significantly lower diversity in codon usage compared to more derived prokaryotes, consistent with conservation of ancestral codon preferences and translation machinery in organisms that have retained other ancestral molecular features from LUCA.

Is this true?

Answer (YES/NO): NO